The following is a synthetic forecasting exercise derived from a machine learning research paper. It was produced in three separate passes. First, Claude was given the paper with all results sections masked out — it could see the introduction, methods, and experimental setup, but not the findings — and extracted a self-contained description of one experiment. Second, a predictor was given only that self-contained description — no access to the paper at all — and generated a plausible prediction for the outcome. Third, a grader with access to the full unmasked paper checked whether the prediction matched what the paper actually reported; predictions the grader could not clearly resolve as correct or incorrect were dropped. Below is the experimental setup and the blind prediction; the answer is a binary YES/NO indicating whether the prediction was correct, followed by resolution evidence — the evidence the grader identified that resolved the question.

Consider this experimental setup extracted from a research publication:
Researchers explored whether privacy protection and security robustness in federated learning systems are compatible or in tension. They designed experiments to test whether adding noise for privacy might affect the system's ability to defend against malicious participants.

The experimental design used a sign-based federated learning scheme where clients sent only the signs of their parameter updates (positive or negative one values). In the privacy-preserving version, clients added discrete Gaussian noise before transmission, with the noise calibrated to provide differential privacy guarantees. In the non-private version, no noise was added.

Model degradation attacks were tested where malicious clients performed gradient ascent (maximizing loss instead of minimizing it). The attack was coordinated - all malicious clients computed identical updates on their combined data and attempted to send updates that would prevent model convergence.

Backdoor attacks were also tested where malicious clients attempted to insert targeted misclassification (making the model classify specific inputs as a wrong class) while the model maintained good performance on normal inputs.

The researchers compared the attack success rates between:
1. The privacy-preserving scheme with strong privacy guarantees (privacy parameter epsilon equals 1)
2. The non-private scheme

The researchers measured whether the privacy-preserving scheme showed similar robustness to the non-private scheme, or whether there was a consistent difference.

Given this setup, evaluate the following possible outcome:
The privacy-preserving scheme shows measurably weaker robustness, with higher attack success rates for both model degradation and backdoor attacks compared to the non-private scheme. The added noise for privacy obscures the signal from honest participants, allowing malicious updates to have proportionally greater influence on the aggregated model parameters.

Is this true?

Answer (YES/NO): YES